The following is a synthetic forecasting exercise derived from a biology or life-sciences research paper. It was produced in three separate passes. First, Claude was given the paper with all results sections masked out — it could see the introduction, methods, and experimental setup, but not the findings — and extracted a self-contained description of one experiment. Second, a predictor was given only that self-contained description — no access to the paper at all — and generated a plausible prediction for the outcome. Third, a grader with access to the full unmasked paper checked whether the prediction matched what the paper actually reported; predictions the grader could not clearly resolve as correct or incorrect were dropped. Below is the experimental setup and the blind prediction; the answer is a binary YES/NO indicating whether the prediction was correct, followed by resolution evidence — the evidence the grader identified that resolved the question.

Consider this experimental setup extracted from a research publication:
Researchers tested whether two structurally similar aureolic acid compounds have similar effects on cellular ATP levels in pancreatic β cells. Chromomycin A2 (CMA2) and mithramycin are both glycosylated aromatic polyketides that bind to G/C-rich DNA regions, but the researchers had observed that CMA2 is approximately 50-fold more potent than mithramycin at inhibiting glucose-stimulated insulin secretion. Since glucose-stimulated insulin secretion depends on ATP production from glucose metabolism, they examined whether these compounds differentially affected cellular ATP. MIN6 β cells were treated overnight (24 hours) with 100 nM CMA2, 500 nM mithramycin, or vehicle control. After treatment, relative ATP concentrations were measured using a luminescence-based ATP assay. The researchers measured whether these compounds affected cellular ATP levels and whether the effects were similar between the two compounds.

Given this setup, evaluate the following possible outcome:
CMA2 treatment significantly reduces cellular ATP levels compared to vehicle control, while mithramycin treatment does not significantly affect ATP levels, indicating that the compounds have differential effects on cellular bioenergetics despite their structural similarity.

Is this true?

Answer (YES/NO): NO